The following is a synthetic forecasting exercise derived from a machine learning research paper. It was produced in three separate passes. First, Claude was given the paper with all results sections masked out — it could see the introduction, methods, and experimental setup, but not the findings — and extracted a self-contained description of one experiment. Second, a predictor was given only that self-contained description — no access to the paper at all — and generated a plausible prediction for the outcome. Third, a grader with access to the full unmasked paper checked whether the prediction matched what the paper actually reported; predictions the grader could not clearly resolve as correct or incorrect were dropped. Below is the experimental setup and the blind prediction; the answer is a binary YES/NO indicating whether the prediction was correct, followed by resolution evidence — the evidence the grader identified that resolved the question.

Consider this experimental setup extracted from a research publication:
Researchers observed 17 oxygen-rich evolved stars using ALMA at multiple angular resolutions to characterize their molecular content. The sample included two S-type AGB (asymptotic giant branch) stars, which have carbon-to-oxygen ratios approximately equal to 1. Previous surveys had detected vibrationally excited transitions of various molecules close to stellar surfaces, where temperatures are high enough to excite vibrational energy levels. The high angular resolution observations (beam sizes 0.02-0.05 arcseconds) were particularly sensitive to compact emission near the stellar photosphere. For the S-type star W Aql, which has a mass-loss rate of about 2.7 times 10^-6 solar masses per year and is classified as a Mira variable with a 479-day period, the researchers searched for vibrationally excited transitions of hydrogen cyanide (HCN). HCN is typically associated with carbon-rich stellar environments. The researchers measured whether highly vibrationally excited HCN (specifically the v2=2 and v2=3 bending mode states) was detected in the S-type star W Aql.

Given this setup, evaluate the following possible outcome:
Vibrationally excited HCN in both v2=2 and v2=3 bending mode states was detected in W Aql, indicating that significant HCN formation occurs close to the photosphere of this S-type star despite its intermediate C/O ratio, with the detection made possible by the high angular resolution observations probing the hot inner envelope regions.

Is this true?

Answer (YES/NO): YES